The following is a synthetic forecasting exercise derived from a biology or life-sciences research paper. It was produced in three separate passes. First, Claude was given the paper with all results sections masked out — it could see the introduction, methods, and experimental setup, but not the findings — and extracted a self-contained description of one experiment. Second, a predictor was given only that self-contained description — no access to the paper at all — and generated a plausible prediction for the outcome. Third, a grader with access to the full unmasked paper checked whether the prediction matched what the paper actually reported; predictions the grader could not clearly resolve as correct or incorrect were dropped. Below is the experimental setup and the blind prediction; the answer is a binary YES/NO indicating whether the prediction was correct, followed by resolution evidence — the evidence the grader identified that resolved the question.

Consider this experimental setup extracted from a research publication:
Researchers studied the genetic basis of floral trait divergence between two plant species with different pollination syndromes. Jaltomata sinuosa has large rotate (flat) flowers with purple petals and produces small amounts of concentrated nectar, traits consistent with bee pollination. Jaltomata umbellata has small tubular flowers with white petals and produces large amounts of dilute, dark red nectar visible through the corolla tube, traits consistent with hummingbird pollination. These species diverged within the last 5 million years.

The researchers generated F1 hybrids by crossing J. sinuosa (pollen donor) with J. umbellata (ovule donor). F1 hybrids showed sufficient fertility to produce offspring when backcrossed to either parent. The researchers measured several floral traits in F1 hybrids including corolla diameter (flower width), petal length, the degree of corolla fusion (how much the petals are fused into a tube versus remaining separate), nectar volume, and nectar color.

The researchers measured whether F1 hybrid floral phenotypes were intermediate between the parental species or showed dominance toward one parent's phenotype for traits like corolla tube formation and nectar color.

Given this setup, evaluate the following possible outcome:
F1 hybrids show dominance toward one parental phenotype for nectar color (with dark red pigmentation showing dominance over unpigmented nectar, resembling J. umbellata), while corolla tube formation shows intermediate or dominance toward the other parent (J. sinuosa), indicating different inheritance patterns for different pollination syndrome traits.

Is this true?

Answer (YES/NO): NO